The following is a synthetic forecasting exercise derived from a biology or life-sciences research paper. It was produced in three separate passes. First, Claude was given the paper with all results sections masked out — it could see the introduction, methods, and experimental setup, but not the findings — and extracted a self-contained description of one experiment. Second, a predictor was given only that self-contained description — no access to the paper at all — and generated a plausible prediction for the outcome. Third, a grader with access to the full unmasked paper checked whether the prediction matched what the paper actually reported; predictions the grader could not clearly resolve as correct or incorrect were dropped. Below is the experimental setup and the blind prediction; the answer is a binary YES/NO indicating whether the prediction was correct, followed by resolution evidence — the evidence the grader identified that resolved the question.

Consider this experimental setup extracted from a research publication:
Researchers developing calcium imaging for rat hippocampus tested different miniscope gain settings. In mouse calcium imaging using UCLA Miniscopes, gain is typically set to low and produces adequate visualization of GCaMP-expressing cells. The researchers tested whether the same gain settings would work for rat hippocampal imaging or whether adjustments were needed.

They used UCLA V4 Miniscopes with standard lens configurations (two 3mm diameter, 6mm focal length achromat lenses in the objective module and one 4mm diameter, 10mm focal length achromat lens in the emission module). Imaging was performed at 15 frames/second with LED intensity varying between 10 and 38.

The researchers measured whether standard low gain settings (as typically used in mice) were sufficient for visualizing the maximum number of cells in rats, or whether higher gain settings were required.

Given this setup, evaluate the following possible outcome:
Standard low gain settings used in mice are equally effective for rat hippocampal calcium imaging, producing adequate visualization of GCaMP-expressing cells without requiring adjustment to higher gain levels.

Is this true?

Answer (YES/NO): NO